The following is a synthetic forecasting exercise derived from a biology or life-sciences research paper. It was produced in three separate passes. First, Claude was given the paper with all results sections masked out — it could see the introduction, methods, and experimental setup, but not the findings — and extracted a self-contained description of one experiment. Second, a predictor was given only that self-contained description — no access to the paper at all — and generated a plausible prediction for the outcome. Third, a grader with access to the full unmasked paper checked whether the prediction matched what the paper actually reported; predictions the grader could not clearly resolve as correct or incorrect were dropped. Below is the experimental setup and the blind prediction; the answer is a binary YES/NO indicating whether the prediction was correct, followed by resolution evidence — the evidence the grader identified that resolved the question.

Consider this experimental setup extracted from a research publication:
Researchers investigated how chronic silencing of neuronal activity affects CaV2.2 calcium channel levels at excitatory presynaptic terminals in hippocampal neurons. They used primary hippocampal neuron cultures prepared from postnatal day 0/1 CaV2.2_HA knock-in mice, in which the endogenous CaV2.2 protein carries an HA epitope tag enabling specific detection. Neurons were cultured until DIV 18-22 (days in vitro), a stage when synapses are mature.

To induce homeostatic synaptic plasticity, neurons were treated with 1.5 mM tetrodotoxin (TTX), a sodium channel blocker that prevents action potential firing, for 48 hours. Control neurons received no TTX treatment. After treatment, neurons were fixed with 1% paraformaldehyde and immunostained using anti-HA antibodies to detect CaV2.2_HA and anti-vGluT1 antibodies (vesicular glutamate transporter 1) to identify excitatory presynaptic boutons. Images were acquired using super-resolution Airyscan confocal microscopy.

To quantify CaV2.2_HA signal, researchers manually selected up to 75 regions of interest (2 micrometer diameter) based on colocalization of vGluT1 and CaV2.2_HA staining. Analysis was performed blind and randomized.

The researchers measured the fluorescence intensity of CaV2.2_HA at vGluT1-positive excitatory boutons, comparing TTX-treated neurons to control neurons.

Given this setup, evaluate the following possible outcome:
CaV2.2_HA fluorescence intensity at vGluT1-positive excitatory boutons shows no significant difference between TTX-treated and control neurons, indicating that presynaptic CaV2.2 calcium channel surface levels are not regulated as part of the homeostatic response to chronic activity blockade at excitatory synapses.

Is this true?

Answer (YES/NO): NO